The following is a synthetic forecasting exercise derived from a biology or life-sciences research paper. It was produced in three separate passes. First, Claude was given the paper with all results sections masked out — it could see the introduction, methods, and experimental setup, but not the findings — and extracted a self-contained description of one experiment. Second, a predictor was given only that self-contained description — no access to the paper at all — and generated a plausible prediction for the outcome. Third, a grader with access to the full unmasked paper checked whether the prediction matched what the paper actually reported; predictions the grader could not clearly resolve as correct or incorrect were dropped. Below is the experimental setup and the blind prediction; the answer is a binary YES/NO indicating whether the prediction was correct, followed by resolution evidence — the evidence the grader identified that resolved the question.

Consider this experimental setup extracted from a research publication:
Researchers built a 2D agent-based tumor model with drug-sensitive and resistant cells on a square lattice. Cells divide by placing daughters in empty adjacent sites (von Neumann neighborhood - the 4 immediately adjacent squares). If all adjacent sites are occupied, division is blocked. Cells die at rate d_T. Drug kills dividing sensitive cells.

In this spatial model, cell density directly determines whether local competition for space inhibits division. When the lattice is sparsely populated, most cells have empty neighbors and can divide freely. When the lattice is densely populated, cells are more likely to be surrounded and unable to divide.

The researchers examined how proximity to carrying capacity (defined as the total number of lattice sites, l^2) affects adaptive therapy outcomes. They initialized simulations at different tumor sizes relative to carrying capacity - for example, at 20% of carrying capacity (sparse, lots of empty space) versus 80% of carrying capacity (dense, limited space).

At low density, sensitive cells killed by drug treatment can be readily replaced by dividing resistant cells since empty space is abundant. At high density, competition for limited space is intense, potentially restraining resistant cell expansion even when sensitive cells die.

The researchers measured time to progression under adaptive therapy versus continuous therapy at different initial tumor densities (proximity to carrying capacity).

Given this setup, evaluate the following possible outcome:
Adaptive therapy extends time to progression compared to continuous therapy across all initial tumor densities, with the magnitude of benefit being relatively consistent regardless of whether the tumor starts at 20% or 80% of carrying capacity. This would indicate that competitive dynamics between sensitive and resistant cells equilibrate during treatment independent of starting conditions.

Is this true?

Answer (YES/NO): NO